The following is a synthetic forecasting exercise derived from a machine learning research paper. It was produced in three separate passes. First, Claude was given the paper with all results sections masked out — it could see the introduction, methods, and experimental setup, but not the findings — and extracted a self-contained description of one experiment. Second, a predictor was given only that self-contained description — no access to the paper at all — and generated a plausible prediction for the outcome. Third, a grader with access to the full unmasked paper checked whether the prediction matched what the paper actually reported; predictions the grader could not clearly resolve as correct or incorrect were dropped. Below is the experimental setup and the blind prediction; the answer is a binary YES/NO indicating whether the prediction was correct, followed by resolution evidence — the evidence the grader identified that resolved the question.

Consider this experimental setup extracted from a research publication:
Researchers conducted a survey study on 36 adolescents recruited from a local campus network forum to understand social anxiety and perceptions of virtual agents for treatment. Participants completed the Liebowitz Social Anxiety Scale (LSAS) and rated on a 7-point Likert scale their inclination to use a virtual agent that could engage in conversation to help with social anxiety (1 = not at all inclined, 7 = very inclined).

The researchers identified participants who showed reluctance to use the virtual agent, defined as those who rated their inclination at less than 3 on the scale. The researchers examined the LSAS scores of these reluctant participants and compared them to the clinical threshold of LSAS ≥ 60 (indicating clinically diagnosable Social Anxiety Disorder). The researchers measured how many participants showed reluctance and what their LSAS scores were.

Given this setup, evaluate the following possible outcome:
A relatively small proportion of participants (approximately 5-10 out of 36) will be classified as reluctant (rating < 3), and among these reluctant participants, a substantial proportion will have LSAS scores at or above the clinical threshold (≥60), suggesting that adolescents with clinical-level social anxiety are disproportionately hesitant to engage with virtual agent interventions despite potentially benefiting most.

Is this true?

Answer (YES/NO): YES